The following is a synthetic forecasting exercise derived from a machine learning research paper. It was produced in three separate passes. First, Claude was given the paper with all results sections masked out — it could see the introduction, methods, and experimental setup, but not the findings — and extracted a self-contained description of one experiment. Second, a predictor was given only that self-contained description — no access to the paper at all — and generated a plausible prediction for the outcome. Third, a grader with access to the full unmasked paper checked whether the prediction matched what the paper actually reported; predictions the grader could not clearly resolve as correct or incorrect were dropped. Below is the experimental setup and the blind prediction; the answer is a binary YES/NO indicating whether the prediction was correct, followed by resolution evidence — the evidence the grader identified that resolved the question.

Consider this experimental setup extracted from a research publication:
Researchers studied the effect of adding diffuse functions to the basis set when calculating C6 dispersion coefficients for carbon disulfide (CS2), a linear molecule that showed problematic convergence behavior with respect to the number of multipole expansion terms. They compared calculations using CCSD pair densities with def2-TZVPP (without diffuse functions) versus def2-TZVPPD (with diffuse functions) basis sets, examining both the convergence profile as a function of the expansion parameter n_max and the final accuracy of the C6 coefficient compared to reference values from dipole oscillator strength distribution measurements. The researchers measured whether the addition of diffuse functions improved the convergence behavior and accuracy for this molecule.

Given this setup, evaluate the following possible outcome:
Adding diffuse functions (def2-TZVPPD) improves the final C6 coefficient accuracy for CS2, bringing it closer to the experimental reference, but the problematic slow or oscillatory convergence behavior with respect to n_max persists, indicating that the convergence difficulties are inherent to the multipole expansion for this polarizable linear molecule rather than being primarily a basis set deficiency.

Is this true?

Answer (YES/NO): NO